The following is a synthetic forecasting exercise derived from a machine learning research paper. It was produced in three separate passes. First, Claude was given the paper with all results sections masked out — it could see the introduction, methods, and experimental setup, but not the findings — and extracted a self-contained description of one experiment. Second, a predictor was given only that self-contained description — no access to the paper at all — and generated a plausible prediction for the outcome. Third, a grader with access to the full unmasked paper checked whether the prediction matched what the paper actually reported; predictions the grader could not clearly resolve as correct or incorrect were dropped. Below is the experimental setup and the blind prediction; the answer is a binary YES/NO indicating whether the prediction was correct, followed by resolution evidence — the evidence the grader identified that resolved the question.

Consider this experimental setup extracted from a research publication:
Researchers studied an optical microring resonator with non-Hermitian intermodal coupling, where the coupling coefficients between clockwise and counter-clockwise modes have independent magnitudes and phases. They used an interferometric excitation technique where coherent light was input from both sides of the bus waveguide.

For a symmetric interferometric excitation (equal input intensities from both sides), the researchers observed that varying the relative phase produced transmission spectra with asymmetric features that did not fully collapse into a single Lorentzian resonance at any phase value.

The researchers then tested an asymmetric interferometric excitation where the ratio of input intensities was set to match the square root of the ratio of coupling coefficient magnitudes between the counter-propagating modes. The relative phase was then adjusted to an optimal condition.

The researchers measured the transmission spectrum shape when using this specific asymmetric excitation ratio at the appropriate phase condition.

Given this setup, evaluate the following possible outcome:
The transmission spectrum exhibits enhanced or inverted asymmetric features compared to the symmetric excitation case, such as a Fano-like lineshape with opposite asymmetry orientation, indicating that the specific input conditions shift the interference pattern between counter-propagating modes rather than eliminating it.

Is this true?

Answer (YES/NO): NO